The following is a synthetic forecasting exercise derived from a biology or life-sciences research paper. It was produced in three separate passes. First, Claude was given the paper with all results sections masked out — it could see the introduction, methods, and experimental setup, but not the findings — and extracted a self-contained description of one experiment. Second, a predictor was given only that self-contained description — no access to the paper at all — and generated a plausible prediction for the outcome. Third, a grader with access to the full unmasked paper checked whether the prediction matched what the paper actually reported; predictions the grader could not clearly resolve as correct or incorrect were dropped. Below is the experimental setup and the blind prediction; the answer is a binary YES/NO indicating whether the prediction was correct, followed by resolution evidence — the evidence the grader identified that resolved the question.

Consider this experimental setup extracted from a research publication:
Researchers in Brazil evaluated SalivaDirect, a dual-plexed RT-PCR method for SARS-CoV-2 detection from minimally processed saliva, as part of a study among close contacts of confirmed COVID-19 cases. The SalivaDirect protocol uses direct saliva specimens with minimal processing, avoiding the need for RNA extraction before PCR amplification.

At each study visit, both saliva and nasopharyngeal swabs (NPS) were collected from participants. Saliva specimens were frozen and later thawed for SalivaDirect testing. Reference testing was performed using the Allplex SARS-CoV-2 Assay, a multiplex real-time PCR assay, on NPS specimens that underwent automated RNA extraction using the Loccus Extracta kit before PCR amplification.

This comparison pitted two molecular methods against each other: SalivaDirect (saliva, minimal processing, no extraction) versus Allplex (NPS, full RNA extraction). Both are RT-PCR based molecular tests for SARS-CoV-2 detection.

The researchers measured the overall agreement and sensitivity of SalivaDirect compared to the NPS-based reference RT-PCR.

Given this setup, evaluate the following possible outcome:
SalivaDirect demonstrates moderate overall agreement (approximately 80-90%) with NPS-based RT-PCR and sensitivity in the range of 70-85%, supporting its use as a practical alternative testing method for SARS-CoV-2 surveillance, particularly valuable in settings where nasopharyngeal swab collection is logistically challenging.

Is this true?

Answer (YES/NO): YES